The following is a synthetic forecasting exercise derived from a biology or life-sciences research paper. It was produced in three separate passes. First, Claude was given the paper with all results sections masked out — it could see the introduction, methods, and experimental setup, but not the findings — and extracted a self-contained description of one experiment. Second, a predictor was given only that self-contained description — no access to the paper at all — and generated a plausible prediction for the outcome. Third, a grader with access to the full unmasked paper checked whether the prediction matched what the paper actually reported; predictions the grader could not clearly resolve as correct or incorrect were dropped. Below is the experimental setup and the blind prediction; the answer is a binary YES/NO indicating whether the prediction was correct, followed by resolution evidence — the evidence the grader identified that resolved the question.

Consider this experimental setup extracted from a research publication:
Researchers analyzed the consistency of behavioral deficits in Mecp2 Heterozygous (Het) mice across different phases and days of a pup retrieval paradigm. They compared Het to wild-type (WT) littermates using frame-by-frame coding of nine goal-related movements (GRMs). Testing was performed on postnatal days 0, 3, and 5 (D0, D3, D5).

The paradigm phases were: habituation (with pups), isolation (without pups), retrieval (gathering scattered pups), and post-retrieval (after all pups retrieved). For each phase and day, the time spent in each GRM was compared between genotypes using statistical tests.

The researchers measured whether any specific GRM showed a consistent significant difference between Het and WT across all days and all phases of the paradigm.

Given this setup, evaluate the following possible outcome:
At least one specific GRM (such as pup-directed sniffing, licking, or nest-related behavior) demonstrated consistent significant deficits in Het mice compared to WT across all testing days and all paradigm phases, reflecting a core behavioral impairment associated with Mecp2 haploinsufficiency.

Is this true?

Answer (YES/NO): NO